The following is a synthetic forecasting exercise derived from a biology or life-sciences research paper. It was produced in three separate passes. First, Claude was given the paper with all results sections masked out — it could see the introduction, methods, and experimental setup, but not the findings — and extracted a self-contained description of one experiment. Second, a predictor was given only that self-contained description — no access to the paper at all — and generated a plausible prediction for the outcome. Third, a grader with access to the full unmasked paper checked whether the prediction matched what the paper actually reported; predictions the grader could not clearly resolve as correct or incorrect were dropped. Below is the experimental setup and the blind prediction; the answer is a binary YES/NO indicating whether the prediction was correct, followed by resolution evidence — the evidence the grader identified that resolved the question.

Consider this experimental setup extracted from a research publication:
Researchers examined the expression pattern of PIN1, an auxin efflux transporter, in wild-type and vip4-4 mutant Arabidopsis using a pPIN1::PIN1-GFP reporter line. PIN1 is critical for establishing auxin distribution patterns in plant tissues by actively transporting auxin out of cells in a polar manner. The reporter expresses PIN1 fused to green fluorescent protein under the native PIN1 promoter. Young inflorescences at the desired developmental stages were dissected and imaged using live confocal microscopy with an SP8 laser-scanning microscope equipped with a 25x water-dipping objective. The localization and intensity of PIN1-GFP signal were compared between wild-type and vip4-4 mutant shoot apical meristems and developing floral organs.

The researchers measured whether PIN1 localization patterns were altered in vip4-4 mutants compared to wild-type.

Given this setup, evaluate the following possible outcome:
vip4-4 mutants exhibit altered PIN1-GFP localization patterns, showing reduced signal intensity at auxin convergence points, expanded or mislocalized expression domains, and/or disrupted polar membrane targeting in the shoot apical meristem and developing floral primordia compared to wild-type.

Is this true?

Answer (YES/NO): YES